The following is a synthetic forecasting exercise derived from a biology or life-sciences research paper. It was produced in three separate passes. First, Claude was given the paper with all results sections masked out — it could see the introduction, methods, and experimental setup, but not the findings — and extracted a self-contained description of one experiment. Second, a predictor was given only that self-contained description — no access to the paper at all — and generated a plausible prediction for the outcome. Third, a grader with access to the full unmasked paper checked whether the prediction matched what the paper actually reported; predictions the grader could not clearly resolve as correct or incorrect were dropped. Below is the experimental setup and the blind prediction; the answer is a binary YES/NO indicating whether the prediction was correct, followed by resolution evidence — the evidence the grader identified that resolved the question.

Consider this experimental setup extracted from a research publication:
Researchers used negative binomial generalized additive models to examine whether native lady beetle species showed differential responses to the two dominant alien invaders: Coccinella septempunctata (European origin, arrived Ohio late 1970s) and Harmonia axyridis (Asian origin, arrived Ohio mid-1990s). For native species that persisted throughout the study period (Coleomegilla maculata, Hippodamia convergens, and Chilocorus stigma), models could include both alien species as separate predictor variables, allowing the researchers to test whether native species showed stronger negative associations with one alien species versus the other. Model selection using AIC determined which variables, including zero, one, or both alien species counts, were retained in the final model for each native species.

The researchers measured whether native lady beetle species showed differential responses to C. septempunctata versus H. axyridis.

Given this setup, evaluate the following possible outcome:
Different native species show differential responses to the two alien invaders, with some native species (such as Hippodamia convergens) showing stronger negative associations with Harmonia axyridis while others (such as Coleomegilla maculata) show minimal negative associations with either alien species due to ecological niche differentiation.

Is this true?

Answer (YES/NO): NO